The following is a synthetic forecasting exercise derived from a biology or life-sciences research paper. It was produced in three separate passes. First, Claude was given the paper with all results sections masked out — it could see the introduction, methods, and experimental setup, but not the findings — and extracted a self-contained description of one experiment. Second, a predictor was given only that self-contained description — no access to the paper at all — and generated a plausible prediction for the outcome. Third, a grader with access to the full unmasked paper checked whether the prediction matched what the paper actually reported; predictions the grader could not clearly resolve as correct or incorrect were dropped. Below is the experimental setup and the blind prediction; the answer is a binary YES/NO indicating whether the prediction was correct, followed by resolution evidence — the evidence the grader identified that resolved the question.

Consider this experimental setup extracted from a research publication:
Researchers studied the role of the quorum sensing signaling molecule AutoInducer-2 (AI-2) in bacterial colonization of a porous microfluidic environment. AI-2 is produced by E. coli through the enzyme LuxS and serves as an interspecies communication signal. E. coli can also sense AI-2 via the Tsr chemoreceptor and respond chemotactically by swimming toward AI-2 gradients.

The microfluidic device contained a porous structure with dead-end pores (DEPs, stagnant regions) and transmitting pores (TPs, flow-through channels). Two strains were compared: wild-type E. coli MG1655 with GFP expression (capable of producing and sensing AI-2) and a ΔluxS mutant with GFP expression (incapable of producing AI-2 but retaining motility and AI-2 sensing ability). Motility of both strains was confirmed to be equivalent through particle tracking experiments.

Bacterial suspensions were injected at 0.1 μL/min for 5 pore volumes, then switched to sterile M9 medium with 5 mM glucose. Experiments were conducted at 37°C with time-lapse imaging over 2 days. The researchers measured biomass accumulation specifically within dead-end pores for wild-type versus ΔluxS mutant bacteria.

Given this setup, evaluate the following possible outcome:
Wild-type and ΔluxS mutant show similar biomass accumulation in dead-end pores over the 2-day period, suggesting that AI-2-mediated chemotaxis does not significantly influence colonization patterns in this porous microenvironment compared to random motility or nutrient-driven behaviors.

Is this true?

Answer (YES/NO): NO